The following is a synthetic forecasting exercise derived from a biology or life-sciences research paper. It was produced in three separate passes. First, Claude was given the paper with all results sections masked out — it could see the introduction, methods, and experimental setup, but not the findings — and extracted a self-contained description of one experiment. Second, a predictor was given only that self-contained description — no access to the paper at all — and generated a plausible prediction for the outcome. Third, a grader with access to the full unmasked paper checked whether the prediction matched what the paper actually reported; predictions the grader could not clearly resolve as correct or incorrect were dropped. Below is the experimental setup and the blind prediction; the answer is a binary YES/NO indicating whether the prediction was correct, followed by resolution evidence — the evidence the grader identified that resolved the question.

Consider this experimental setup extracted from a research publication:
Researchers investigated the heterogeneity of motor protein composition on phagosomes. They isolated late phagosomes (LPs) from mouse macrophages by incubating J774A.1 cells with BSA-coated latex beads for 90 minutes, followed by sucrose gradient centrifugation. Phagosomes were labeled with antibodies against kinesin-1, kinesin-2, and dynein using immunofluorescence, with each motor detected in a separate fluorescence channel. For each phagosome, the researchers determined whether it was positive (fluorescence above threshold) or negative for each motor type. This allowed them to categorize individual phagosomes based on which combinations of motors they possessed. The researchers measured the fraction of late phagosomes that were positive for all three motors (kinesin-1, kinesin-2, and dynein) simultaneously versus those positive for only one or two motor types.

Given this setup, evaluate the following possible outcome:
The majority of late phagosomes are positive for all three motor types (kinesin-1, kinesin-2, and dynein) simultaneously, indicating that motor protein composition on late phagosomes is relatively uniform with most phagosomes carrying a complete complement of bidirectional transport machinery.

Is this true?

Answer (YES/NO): NO